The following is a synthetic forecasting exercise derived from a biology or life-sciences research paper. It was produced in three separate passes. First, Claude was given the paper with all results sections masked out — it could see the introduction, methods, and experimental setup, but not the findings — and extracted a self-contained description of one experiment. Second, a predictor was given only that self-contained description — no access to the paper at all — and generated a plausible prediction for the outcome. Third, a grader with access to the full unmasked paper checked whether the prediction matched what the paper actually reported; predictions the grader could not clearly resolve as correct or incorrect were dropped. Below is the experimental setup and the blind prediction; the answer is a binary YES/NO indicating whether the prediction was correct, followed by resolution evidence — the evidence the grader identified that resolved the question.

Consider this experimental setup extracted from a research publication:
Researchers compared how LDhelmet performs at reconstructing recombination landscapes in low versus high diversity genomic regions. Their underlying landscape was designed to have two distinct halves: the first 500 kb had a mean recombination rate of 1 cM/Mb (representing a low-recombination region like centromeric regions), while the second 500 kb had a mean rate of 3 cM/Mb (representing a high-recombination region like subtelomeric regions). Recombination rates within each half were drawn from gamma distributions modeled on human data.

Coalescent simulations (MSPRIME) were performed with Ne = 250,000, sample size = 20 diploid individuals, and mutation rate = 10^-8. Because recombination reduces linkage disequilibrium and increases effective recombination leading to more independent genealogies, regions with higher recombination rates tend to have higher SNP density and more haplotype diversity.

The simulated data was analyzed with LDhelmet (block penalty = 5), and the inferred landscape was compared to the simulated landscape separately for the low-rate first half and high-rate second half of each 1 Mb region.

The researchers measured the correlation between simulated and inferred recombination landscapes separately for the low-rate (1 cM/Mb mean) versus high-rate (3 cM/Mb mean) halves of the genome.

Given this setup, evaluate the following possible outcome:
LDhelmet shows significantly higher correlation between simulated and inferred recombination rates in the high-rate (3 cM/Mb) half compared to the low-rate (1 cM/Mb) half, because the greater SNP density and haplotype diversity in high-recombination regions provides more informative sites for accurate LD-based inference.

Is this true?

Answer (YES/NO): NO